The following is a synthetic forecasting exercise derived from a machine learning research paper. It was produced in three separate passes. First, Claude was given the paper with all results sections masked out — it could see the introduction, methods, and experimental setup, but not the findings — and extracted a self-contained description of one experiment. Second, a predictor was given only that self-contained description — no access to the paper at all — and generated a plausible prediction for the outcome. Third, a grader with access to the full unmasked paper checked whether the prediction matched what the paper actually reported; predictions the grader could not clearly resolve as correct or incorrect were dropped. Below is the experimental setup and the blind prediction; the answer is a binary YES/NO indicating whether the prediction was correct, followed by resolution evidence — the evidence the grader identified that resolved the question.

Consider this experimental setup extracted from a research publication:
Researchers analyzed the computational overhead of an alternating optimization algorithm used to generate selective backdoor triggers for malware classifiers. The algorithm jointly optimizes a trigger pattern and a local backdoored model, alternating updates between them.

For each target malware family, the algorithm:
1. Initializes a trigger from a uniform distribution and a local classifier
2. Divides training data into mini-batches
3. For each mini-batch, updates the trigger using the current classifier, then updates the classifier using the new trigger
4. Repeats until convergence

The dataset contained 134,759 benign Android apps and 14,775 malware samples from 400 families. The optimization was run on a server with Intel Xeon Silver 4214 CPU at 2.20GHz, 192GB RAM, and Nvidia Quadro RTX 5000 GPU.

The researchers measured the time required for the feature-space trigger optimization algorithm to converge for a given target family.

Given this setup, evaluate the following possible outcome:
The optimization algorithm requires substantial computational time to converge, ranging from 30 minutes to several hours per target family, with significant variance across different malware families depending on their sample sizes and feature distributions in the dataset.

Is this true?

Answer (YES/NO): NO